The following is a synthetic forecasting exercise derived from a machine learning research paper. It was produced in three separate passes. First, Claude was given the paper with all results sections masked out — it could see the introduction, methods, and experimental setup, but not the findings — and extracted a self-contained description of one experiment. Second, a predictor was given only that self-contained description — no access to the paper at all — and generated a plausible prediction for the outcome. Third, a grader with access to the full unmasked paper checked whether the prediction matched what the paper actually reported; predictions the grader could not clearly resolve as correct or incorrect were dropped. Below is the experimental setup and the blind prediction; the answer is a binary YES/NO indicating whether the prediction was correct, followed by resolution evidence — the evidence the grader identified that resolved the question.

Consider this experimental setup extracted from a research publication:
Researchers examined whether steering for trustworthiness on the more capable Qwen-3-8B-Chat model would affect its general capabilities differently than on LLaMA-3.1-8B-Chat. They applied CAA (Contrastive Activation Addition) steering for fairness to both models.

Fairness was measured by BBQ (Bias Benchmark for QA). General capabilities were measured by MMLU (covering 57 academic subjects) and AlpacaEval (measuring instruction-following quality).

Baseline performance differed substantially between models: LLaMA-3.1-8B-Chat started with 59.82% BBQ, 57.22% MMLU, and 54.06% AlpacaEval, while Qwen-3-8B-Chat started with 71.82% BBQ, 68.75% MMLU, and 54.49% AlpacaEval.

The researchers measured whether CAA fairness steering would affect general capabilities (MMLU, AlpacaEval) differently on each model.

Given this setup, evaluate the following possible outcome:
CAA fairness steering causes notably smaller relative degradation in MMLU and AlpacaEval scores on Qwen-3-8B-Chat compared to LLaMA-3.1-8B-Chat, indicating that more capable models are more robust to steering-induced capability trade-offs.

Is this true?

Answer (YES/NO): NO